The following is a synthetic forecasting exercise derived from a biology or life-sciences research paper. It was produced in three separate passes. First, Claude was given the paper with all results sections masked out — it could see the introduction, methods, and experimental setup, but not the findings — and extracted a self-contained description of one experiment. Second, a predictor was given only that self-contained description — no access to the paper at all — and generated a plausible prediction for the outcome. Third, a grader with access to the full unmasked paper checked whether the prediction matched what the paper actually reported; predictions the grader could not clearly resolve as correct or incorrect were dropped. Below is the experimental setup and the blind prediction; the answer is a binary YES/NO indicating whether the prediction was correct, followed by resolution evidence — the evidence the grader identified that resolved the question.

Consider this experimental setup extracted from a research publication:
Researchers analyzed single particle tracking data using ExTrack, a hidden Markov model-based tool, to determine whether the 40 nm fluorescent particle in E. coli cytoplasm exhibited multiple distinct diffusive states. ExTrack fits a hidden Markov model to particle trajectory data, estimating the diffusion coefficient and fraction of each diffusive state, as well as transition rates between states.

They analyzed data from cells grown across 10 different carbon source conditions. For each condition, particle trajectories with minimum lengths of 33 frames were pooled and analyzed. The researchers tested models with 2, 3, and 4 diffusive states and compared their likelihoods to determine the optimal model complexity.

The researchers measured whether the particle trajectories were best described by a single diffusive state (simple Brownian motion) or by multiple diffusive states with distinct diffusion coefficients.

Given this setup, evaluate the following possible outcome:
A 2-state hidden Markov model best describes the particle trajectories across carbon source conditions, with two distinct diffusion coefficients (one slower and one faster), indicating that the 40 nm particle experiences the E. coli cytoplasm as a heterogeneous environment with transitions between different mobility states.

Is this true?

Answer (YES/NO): NO